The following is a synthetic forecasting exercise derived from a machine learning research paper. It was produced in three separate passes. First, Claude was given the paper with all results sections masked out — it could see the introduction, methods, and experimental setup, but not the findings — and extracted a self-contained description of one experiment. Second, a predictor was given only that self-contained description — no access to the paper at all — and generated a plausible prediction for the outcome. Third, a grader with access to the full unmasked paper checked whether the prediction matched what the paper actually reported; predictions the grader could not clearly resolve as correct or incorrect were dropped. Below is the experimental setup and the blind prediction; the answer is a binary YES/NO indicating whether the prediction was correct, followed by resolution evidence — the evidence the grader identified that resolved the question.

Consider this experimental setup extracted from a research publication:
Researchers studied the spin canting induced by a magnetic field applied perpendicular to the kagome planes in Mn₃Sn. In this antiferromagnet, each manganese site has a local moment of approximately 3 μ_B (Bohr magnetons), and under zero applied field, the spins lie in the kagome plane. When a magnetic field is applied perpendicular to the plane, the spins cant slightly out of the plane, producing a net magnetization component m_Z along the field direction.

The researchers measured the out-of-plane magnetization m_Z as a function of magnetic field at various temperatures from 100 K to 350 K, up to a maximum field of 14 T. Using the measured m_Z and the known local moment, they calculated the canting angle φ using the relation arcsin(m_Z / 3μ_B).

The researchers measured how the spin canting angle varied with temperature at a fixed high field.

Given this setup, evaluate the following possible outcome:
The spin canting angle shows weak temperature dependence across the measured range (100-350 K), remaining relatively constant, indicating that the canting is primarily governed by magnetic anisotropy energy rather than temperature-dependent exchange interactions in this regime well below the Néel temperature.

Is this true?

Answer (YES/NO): NO